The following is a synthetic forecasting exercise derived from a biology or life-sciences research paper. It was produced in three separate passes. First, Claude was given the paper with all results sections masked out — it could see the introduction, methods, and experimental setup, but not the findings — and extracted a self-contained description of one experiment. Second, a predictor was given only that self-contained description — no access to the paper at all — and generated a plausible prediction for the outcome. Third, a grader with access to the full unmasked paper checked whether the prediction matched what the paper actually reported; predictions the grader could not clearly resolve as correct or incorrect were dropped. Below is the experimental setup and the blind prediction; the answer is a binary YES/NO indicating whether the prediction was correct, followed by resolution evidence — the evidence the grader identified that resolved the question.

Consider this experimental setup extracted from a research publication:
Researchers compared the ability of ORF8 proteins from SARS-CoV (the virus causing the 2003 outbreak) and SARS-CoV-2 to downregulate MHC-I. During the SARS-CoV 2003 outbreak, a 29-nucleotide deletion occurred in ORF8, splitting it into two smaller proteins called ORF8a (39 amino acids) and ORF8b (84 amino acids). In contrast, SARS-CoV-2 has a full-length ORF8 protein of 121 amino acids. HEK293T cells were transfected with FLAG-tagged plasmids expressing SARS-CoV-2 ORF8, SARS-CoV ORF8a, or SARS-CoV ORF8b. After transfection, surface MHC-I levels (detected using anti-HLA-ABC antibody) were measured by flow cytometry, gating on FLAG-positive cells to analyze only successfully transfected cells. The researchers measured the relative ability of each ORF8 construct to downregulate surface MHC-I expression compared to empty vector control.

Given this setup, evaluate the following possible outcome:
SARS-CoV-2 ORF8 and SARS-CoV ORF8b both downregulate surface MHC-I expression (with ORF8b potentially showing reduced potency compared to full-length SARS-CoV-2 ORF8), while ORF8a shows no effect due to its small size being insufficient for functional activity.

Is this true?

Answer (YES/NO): NO